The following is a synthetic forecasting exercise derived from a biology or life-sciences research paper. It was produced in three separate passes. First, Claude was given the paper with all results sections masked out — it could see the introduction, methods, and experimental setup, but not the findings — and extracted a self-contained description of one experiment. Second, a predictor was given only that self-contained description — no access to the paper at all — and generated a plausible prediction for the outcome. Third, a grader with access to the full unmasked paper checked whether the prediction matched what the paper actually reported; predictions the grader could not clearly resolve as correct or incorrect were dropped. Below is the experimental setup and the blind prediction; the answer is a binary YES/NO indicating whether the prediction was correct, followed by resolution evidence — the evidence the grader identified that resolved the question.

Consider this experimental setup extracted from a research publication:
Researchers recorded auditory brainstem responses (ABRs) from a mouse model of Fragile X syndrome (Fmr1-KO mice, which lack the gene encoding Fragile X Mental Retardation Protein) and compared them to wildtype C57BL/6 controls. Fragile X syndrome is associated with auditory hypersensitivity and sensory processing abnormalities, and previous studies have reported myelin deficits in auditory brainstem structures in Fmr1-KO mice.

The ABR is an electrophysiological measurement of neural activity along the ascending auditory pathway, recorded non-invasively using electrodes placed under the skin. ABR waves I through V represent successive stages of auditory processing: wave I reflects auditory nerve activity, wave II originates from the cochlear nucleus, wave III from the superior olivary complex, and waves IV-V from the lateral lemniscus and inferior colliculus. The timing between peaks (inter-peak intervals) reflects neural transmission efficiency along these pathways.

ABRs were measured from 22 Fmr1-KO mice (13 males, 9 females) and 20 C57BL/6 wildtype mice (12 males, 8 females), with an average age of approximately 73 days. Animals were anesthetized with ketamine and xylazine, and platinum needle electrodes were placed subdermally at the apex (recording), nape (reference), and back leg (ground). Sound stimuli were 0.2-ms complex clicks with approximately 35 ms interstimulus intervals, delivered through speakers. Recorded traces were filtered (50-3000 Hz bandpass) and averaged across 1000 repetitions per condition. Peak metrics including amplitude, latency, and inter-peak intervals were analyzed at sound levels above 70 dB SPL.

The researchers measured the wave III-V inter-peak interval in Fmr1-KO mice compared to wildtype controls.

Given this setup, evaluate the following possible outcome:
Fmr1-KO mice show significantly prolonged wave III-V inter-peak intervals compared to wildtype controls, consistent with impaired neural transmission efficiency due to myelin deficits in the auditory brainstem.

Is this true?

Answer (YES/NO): YES